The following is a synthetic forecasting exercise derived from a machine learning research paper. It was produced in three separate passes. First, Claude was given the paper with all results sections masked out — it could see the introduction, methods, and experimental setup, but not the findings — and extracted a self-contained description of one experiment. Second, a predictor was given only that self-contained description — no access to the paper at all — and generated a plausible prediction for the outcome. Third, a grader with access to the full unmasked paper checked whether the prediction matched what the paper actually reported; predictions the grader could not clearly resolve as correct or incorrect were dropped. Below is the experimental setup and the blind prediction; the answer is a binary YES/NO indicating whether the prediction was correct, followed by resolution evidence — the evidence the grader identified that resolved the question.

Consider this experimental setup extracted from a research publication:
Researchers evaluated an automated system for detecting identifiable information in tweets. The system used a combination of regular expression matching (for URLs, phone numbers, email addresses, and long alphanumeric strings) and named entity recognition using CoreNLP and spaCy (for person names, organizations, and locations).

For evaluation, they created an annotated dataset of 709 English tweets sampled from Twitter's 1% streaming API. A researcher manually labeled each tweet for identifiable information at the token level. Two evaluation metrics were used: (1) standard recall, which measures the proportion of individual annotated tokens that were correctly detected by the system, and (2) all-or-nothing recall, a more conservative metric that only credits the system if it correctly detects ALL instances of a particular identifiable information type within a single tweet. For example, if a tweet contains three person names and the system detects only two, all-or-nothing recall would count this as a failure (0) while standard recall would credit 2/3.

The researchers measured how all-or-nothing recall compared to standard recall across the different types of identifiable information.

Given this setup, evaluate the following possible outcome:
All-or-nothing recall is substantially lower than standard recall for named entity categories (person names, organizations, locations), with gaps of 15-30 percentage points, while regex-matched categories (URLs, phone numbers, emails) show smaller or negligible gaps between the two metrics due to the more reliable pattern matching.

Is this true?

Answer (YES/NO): NO